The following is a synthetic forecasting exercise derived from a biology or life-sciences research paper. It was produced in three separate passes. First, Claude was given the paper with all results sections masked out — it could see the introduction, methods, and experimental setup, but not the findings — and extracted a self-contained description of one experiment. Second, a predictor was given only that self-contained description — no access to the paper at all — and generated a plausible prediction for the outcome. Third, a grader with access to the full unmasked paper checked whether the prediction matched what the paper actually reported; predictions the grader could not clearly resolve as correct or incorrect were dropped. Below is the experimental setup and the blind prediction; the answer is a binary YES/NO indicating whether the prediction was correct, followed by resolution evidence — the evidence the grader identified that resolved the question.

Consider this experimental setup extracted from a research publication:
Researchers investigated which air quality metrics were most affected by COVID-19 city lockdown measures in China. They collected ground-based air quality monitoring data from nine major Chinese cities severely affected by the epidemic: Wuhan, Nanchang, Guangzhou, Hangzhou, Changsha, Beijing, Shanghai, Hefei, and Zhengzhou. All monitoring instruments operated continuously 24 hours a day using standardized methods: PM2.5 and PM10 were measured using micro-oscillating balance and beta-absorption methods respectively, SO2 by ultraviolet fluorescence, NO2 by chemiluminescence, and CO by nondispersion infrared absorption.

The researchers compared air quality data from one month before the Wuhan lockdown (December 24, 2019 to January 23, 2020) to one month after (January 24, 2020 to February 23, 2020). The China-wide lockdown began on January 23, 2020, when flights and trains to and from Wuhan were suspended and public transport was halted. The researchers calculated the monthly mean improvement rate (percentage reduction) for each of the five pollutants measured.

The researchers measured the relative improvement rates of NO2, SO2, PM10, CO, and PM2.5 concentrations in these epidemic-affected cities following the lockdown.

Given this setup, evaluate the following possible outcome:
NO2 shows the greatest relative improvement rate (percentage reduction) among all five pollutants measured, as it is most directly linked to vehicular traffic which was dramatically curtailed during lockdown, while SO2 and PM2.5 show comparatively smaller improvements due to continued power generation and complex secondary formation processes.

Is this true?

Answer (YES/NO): YES